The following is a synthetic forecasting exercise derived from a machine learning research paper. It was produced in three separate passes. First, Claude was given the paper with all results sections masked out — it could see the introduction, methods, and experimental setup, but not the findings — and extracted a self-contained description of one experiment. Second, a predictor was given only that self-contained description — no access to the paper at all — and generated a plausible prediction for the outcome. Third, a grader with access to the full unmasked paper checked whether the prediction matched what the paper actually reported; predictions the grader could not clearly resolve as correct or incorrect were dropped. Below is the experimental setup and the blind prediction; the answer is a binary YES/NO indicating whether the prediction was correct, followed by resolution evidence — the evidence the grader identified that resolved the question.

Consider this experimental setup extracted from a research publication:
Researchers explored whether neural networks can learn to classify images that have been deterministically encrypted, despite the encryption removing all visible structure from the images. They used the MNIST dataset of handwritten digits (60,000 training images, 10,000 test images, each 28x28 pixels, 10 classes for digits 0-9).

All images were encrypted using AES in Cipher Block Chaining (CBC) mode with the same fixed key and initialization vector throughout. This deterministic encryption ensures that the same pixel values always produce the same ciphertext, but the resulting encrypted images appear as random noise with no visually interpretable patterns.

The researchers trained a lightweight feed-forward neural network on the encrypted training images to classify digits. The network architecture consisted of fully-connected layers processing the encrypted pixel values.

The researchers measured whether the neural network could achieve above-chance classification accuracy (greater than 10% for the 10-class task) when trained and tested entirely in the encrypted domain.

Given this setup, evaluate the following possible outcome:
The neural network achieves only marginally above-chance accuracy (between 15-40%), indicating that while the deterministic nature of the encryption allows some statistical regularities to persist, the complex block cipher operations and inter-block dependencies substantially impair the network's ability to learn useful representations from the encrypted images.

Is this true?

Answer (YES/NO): YES